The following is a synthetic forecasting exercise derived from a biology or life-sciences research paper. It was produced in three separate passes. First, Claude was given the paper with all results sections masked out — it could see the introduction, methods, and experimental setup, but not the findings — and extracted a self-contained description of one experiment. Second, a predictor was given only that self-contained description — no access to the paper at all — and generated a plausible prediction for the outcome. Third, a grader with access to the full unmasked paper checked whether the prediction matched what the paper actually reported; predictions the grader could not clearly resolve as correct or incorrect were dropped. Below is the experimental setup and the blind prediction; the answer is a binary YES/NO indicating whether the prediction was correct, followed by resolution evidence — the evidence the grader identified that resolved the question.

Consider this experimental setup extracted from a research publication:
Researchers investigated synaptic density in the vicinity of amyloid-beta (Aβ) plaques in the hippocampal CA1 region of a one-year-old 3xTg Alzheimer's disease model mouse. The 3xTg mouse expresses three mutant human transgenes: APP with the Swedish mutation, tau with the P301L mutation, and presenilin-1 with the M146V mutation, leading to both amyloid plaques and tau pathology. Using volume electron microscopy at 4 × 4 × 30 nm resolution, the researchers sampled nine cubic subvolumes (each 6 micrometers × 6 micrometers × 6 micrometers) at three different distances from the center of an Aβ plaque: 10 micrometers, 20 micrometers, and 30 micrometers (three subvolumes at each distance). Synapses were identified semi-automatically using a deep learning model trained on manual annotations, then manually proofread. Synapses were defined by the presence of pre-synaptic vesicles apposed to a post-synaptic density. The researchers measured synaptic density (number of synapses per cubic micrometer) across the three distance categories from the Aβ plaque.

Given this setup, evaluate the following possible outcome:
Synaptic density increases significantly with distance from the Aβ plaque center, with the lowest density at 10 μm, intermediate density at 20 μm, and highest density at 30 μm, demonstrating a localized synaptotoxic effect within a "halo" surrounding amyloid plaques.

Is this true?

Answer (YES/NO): YES